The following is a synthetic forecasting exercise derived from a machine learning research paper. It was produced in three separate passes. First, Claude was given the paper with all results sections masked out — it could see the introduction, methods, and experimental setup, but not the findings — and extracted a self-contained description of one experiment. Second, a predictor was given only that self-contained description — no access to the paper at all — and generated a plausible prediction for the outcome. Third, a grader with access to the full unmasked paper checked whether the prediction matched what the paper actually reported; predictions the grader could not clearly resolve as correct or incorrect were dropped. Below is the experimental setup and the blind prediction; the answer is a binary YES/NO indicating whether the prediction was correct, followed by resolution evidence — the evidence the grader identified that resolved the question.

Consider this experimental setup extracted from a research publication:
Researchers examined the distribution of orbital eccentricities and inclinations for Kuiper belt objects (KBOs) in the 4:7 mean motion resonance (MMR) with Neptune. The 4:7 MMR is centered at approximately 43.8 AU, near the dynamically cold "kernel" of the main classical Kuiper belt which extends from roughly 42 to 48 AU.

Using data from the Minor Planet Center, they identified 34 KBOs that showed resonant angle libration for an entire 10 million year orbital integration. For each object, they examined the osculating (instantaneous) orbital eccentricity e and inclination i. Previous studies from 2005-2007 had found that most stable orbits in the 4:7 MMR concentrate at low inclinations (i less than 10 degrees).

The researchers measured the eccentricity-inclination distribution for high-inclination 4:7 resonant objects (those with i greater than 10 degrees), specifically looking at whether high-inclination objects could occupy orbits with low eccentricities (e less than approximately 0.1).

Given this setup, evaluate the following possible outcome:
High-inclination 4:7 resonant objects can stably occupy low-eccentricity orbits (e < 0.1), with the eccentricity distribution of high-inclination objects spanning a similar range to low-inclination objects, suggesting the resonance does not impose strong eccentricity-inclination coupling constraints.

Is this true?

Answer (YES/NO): NO